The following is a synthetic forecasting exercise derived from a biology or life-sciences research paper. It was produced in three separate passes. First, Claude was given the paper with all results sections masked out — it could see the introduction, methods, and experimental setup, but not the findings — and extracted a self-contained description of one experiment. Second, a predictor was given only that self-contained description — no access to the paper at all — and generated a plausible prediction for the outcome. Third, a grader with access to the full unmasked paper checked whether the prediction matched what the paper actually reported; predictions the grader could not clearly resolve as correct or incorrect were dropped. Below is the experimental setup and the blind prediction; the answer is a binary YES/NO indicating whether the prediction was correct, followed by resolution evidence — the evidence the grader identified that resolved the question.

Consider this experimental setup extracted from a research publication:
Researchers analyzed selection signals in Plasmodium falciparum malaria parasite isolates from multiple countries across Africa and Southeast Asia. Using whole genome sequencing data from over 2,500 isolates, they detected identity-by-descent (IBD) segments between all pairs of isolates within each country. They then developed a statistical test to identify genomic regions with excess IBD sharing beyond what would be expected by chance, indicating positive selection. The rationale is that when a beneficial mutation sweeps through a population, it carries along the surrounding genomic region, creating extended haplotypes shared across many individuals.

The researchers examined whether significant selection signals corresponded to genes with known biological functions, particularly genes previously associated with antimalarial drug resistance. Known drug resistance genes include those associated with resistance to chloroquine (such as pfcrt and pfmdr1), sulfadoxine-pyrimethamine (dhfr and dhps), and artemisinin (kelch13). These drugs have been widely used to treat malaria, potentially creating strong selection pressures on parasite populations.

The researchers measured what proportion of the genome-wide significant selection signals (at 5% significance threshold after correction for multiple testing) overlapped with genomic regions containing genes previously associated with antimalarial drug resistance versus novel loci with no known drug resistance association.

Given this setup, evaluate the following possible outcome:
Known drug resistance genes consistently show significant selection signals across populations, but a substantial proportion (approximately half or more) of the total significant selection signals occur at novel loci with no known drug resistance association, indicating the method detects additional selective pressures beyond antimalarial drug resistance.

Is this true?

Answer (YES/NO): NO